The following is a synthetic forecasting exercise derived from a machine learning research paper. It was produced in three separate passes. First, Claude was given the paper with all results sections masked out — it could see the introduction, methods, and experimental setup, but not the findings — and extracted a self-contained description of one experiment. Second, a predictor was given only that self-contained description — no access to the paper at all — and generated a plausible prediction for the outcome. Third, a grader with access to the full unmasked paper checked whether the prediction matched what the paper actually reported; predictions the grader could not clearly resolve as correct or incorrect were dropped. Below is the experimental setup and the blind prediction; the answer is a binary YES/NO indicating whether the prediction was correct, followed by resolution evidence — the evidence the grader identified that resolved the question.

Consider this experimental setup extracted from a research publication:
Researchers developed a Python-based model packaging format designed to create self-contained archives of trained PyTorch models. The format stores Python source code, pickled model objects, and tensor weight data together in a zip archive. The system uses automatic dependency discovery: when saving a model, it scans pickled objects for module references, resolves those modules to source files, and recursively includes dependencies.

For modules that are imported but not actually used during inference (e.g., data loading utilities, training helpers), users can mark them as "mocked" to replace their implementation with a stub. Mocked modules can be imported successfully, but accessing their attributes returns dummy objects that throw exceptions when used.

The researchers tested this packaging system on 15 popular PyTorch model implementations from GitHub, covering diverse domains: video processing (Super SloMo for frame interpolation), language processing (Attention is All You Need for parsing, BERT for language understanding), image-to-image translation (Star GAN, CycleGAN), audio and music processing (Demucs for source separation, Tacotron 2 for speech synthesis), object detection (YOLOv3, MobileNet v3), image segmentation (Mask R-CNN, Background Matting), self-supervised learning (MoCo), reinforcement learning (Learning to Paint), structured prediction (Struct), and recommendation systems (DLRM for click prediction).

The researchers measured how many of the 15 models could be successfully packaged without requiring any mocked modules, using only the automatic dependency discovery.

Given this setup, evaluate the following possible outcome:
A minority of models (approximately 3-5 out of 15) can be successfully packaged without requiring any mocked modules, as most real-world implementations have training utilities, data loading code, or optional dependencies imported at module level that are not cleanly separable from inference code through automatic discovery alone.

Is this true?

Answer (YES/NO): NO